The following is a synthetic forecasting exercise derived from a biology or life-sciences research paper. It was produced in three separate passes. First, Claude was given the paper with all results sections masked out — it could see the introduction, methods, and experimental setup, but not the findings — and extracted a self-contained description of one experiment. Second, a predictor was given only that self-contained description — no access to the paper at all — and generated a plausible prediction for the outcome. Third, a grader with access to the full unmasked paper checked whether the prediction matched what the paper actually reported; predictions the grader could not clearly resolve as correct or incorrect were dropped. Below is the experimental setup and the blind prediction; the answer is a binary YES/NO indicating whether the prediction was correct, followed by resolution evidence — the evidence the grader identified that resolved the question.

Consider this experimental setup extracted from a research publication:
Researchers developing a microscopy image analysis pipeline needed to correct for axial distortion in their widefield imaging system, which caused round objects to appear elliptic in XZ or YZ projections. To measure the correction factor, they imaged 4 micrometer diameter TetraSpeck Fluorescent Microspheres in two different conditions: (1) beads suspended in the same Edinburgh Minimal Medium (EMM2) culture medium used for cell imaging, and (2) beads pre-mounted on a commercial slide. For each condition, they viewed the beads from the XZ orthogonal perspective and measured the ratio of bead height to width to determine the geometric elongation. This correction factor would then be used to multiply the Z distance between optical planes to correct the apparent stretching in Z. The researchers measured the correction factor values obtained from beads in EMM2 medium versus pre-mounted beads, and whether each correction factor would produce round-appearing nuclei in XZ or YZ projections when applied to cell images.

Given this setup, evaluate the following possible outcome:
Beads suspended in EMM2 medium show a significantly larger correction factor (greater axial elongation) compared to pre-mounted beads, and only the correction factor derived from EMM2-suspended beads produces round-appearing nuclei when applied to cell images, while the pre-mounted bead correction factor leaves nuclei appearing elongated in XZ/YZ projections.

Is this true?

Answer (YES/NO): NO